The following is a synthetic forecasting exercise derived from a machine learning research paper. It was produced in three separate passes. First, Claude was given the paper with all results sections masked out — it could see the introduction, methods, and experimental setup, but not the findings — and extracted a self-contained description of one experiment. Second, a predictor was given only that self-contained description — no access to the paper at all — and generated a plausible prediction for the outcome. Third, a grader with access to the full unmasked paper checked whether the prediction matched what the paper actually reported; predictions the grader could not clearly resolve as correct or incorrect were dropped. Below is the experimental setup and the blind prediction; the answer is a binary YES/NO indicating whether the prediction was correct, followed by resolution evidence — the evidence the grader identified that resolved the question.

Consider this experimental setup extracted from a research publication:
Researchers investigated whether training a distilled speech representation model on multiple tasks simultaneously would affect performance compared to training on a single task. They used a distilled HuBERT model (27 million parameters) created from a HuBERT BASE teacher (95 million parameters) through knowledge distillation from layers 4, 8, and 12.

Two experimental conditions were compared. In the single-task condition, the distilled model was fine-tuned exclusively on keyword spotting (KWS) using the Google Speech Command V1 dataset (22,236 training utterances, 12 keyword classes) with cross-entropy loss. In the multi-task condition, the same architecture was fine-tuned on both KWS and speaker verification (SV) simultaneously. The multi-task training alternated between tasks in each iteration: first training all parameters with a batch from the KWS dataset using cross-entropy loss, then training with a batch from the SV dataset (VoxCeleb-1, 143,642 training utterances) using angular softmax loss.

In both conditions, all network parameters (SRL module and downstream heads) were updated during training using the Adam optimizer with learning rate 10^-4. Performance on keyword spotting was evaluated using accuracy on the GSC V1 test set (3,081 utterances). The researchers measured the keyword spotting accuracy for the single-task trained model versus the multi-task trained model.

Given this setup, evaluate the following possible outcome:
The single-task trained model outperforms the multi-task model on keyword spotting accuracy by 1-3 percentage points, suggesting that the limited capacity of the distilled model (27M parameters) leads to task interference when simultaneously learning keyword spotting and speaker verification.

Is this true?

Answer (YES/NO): NO